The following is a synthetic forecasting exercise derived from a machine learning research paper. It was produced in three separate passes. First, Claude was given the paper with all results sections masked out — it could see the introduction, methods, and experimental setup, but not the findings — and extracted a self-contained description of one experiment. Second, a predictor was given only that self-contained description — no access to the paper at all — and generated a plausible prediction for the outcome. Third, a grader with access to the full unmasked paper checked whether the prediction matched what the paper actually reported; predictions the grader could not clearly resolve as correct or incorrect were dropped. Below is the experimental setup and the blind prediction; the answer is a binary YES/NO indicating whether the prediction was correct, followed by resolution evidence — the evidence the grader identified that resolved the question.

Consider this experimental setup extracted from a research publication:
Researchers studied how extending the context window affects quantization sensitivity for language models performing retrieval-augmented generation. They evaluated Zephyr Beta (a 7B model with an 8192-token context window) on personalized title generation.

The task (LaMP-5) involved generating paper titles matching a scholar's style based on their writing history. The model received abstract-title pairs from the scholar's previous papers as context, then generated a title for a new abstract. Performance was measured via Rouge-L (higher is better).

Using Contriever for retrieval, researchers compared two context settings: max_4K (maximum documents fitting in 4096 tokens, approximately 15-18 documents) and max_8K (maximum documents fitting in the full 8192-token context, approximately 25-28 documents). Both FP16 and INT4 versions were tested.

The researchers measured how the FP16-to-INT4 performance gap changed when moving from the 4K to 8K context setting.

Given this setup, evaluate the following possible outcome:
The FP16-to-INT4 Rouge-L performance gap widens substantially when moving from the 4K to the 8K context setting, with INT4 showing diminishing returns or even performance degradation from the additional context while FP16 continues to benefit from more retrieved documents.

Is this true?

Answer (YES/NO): NO